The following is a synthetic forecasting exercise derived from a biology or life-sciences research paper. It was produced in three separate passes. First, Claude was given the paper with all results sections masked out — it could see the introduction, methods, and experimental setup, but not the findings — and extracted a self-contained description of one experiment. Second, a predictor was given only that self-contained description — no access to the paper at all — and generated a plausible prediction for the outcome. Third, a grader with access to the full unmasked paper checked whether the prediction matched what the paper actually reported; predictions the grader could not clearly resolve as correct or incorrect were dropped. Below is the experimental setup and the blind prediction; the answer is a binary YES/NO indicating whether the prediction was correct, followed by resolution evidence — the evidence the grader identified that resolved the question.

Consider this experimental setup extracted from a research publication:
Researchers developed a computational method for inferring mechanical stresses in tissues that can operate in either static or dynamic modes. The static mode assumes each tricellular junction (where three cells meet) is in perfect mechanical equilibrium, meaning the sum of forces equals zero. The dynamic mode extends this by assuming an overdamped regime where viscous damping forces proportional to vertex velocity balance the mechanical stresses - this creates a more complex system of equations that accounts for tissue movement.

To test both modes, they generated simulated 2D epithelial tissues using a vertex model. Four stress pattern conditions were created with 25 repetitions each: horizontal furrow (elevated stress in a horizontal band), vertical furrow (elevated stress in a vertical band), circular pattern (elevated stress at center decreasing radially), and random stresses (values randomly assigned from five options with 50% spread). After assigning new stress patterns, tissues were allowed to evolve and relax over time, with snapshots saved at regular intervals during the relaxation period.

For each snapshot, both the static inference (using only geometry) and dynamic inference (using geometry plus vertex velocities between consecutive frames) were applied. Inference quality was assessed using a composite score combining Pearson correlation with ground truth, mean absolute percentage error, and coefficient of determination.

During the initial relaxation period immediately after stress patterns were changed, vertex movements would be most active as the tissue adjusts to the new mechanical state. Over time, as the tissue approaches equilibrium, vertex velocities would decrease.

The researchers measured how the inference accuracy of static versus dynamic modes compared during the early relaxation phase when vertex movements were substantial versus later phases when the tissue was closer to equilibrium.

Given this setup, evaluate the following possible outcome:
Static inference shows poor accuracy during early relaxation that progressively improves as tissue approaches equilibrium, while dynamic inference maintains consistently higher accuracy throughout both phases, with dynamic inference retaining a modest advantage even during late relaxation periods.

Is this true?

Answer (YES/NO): YES